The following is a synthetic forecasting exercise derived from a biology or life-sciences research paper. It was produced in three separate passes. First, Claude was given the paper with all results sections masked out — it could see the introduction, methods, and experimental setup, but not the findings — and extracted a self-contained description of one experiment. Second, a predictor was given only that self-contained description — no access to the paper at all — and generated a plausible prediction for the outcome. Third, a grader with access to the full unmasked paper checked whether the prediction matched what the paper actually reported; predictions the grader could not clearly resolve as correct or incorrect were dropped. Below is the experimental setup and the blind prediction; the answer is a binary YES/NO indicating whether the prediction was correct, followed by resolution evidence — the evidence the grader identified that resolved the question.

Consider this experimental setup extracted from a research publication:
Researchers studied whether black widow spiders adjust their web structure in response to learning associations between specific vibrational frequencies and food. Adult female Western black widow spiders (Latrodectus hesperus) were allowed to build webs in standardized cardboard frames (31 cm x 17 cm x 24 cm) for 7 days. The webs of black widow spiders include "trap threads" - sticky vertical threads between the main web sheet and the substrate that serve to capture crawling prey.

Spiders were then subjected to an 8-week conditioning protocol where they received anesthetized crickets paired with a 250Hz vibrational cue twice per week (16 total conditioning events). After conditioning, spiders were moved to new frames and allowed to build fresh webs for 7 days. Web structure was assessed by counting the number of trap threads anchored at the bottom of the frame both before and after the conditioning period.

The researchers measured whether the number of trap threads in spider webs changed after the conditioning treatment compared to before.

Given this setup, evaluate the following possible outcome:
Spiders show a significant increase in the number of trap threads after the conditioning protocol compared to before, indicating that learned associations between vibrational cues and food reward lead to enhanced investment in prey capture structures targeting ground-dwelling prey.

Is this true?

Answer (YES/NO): NO